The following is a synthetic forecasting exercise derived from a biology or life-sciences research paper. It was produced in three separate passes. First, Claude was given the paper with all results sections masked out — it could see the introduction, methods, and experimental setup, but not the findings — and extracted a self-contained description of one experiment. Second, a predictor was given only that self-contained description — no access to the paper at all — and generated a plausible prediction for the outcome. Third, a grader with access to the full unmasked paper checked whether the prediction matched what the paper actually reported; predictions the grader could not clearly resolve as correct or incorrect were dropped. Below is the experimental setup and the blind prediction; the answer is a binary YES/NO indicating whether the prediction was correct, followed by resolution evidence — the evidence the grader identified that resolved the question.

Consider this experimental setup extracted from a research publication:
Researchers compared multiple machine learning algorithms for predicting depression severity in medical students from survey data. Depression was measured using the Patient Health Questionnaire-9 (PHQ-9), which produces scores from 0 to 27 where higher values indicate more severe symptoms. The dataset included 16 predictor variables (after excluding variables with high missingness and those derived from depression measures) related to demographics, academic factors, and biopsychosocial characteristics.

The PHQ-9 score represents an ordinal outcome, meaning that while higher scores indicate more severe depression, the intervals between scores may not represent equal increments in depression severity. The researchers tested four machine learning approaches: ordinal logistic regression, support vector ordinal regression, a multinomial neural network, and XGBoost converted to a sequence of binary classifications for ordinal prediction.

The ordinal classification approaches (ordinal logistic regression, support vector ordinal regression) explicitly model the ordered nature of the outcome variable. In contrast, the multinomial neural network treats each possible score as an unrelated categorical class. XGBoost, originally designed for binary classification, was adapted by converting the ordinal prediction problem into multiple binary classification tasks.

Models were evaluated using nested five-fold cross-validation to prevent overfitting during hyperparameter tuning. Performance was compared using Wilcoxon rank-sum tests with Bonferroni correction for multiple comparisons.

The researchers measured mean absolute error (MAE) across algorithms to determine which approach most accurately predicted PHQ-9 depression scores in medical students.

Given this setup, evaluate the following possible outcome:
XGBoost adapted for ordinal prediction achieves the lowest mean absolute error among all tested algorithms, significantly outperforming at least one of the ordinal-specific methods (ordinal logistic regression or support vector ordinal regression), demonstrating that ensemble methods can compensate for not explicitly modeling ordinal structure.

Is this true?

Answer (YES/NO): NO